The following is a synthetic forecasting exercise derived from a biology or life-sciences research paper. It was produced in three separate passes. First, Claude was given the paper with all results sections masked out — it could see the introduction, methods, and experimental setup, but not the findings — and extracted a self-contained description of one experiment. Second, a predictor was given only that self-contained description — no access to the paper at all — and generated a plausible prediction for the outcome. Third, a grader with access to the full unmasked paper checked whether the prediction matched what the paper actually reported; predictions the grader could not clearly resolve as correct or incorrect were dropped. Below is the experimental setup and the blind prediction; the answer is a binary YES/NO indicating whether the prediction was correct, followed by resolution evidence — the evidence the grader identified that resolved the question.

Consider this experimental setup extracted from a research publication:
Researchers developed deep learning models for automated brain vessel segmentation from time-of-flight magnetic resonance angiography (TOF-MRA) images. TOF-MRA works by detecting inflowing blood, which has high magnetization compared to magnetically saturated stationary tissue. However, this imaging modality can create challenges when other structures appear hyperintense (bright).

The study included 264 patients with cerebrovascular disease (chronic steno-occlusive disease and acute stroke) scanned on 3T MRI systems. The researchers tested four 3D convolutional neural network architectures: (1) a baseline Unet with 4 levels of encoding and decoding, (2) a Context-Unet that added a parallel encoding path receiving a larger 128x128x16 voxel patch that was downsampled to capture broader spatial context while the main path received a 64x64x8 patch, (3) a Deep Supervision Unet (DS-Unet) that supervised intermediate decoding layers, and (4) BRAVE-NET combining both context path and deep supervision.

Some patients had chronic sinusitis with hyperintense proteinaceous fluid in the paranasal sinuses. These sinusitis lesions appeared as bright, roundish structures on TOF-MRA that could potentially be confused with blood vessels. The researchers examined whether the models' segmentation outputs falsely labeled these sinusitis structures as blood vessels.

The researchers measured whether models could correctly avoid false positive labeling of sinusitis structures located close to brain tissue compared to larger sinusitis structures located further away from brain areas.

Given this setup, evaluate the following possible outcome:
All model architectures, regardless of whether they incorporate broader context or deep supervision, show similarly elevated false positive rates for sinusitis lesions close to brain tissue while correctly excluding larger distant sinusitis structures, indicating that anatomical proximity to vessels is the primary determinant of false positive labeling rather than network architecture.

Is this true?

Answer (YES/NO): NO